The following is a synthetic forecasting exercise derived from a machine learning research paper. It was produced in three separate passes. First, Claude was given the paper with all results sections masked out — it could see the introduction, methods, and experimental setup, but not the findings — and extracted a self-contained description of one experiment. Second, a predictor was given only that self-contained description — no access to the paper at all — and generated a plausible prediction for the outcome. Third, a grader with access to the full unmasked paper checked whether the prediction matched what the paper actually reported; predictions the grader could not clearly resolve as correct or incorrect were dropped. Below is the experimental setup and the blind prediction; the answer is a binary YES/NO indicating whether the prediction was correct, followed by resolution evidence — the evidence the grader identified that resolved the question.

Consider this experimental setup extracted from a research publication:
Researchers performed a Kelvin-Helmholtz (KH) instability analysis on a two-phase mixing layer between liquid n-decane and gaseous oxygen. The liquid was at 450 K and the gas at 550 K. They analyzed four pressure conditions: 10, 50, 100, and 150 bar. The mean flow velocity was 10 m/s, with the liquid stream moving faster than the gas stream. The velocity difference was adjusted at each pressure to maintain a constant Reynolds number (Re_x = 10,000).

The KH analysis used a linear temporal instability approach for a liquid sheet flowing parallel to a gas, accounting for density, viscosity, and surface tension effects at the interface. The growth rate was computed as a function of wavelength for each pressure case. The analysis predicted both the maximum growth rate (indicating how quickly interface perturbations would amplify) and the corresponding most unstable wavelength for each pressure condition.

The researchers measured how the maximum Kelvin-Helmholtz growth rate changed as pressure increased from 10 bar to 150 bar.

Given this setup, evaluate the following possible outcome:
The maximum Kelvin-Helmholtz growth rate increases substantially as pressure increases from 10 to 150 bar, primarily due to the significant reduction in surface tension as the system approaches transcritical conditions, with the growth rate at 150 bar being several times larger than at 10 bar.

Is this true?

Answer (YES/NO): NO